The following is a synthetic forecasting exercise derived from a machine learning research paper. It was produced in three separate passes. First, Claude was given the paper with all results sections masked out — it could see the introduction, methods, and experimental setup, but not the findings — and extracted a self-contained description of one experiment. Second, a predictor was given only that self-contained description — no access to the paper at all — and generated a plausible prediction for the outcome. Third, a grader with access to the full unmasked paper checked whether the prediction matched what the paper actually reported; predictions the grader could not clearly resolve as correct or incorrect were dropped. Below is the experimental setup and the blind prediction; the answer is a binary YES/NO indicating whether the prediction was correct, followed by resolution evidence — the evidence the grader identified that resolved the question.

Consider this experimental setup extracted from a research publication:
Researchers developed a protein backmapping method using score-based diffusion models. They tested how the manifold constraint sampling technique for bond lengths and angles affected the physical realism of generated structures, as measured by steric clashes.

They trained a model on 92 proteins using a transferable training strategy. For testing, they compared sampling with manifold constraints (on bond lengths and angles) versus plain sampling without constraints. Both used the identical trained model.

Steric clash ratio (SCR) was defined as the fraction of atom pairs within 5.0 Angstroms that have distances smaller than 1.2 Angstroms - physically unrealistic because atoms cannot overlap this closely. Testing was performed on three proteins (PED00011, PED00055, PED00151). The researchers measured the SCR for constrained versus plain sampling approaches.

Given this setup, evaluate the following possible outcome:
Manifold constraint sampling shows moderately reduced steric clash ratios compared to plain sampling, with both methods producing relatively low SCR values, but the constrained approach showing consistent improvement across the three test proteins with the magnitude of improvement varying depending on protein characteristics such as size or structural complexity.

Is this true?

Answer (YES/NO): NO